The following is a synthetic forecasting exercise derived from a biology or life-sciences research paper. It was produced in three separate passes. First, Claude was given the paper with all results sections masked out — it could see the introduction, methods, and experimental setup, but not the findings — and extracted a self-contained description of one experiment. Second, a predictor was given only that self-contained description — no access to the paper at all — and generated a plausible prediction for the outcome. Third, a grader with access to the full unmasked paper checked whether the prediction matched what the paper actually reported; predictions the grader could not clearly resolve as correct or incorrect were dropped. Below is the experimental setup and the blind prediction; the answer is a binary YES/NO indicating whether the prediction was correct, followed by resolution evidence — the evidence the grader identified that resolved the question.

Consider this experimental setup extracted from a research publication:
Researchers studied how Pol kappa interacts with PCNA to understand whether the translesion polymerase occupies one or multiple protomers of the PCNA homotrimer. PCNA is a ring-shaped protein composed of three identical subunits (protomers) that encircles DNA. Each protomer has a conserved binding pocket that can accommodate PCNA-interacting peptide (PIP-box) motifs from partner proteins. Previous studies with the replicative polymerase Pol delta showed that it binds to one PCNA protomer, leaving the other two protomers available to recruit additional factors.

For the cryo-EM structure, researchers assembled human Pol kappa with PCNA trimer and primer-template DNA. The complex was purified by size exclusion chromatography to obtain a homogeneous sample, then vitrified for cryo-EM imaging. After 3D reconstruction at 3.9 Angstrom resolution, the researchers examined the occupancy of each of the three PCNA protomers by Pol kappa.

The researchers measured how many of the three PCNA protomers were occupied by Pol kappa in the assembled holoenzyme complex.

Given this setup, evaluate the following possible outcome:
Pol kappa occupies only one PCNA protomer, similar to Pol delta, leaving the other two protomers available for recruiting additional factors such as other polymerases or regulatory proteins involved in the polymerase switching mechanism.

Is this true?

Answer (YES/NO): YES